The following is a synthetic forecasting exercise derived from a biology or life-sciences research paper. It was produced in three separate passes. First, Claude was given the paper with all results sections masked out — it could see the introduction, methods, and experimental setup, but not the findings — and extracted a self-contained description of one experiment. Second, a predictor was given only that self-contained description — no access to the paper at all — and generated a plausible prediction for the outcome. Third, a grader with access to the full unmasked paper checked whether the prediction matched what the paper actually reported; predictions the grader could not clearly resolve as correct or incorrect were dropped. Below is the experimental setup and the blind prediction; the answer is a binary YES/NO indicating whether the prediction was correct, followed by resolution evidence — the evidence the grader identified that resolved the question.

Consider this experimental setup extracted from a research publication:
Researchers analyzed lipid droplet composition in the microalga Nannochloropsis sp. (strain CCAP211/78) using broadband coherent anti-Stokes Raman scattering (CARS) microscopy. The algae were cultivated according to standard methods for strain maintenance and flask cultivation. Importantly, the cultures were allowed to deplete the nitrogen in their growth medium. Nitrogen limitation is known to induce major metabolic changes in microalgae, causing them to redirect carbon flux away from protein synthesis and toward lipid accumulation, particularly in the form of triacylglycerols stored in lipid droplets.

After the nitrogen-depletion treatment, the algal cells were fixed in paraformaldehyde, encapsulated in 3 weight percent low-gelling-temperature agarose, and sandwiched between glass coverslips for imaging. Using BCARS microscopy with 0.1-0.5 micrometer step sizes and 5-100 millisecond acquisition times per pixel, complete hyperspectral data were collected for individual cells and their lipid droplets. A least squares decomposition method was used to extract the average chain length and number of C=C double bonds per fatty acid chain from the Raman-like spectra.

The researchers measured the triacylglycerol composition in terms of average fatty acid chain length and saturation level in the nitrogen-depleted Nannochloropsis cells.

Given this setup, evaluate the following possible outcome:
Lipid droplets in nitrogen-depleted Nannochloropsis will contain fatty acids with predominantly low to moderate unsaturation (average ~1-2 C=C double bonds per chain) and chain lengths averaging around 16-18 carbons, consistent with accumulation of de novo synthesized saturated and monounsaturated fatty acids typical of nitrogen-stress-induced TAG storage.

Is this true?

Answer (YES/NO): NO